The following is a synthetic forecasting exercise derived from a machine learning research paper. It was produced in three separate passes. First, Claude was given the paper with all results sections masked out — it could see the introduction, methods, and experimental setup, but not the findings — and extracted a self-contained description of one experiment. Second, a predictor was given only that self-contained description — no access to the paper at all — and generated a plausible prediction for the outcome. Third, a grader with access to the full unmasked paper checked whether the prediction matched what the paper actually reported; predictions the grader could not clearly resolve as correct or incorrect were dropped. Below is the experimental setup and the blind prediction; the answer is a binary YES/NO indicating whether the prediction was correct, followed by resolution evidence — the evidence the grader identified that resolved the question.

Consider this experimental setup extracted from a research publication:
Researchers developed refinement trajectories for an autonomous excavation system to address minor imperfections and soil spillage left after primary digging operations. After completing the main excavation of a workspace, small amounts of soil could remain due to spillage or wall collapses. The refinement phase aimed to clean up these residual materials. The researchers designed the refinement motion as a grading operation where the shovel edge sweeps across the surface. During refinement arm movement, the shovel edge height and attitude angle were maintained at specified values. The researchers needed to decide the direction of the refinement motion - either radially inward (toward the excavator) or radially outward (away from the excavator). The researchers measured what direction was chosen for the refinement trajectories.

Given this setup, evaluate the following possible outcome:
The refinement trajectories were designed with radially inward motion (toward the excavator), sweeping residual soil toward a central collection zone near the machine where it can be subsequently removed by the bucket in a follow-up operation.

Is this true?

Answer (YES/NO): NO